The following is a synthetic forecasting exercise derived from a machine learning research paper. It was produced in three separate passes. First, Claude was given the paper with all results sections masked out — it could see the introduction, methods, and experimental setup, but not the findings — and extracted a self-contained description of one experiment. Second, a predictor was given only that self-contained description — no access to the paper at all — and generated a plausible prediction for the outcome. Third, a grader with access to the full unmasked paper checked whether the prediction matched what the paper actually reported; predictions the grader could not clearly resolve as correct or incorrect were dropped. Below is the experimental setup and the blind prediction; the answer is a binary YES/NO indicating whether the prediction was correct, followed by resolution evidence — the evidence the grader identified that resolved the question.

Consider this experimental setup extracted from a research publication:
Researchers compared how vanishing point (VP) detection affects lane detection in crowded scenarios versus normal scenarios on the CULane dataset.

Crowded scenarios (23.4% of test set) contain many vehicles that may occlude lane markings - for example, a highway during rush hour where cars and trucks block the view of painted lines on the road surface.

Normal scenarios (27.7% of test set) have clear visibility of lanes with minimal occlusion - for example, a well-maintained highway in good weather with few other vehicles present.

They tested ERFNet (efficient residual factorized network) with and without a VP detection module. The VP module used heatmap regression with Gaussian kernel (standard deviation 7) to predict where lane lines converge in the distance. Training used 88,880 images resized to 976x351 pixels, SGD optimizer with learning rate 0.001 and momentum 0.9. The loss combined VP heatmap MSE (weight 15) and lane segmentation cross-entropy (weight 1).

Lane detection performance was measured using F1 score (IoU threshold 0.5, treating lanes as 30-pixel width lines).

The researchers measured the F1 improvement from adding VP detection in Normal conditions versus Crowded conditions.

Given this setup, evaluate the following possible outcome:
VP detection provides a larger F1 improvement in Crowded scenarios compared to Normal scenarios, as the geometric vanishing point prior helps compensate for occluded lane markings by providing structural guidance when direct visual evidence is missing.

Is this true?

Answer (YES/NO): YES